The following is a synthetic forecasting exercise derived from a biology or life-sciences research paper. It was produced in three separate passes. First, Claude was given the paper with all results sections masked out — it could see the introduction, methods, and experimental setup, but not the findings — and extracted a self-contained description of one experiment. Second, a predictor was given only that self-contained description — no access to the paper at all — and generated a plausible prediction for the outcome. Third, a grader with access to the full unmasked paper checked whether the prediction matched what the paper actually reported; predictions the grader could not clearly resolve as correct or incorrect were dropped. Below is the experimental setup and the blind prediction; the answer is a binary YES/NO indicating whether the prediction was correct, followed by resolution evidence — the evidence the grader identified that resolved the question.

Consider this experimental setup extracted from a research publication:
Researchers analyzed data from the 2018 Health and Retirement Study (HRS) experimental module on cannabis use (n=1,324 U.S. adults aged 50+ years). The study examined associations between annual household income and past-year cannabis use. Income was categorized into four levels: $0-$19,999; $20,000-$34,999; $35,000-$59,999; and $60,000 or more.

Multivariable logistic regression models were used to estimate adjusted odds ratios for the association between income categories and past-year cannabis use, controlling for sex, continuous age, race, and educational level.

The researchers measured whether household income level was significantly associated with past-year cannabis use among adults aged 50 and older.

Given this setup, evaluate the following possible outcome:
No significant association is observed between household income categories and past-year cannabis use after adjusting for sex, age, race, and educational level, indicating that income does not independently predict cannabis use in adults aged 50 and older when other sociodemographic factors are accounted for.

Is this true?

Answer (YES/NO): YES